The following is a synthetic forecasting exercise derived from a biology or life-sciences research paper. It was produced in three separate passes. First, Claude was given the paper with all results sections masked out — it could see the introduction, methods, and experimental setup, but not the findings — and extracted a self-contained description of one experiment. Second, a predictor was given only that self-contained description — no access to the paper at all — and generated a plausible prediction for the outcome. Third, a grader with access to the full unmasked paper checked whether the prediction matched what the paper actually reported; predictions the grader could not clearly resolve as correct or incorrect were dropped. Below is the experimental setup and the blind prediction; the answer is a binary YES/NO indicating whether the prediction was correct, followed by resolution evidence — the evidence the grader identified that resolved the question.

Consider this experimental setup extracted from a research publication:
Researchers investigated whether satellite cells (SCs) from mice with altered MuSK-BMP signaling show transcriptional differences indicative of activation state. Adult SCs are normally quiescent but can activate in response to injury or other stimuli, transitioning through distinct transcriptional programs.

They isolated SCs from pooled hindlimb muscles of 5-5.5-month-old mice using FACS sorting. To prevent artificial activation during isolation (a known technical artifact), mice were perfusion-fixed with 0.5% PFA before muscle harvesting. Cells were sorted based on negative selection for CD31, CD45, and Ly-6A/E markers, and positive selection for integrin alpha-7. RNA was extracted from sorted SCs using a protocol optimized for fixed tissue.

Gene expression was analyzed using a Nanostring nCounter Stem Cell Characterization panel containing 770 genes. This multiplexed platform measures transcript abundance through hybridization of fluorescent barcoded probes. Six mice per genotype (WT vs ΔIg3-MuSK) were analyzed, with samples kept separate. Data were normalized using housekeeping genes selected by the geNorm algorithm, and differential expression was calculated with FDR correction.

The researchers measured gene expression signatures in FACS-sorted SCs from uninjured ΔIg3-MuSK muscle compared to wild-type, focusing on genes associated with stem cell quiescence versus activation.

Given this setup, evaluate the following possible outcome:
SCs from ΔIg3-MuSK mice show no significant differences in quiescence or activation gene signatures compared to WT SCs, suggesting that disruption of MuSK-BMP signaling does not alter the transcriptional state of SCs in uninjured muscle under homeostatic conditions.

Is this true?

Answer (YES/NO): NO